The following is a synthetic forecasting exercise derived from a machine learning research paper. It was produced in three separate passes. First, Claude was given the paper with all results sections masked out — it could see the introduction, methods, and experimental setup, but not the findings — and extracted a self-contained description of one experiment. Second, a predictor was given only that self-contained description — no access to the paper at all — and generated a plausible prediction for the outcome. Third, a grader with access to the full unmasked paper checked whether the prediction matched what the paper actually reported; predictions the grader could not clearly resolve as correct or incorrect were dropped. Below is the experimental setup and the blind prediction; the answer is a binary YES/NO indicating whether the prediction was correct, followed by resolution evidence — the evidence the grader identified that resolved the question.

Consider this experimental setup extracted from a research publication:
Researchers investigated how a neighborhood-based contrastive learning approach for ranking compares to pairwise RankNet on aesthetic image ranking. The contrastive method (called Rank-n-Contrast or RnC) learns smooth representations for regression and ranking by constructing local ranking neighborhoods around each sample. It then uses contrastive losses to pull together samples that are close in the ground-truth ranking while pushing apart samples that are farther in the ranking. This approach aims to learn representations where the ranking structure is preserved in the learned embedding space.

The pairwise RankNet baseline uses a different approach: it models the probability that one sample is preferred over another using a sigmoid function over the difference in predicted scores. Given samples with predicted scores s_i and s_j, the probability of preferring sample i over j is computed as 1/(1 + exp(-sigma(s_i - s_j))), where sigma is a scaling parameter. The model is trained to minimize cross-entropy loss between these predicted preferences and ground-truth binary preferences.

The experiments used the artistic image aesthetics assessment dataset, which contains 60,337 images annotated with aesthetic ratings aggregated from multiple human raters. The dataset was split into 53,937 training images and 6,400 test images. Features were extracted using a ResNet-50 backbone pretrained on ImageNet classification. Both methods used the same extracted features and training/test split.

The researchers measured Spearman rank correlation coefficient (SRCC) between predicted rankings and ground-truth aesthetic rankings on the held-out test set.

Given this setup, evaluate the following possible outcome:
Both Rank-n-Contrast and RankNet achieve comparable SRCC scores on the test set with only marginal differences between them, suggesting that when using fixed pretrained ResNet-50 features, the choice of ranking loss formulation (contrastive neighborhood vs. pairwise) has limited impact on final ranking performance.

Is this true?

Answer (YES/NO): YES